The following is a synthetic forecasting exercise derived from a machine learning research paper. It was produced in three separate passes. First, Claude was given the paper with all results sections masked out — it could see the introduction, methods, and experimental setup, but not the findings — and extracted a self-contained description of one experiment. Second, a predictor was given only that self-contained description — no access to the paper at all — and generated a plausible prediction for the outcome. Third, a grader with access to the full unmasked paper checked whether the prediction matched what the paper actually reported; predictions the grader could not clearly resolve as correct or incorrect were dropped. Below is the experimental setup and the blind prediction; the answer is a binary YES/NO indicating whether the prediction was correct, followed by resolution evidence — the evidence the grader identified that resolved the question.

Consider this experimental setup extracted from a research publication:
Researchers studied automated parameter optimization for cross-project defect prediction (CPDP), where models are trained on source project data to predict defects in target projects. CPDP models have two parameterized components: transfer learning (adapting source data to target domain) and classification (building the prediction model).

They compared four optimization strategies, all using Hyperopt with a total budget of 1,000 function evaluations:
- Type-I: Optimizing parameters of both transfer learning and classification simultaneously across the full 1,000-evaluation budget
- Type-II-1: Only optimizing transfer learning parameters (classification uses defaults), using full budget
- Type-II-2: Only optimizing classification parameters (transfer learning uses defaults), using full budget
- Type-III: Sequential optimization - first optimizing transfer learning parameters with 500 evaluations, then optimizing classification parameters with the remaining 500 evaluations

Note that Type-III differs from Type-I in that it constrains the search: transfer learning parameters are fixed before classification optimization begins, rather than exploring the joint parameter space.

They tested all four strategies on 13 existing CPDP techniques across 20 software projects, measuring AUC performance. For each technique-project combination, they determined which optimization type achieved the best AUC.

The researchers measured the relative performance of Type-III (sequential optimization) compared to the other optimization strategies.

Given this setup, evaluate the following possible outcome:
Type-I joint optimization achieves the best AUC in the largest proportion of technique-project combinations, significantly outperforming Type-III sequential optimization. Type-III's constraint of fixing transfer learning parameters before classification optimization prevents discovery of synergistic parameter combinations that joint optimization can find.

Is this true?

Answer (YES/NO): NO